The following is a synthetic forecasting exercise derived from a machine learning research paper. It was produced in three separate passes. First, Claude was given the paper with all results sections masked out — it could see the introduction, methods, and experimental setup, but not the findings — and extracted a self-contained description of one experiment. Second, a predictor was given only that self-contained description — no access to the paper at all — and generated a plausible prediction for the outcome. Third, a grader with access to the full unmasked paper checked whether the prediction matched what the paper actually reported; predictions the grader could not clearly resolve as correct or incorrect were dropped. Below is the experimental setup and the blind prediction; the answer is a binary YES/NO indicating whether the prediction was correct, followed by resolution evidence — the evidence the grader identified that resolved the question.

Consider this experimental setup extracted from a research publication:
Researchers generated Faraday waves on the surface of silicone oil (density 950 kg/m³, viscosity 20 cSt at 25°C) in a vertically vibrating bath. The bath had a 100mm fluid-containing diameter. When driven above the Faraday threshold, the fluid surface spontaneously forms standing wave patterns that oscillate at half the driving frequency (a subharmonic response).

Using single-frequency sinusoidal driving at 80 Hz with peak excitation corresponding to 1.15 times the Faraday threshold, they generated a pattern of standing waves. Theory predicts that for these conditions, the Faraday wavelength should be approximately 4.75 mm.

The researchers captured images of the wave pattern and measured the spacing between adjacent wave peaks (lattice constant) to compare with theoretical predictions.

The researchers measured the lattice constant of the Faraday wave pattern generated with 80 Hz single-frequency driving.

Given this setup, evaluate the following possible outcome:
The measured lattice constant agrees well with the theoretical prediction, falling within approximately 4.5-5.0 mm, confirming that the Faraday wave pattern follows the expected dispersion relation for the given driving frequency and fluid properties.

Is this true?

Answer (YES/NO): YES